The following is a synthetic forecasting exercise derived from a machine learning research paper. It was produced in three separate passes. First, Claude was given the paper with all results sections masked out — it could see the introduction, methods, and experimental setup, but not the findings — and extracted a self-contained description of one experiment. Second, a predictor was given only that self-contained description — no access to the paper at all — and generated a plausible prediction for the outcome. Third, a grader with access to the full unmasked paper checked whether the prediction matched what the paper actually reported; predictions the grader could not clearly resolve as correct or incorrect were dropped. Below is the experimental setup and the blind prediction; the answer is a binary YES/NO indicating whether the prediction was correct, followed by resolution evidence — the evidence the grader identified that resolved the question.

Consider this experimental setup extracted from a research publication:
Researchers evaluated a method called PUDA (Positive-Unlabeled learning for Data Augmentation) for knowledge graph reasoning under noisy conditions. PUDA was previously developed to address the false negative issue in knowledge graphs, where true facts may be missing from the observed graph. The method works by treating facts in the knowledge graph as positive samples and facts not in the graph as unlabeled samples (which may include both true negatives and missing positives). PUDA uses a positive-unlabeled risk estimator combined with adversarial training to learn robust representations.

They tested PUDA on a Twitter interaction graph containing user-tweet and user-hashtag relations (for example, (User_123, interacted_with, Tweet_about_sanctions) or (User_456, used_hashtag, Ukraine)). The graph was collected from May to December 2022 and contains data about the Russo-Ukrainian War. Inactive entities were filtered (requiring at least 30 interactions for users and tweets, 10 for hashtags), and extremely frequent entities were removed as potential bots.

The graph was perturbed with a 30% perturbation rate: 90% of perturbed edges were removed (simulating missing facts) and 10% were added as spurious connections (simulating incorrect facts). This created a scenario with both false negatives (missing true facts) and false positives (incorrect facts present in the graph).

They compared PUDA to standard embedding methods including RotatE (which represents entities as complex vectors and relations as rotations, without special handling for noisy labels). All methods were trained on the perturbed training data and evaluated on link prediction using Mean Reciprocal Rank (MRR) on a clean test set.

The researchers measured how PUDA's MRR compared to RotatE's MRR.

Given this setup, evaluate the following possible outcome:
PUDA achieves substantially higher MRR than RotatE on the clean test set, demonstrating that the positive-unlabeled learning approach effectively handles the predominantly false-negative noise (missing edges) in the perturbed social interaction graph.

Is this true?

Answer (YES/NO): NO